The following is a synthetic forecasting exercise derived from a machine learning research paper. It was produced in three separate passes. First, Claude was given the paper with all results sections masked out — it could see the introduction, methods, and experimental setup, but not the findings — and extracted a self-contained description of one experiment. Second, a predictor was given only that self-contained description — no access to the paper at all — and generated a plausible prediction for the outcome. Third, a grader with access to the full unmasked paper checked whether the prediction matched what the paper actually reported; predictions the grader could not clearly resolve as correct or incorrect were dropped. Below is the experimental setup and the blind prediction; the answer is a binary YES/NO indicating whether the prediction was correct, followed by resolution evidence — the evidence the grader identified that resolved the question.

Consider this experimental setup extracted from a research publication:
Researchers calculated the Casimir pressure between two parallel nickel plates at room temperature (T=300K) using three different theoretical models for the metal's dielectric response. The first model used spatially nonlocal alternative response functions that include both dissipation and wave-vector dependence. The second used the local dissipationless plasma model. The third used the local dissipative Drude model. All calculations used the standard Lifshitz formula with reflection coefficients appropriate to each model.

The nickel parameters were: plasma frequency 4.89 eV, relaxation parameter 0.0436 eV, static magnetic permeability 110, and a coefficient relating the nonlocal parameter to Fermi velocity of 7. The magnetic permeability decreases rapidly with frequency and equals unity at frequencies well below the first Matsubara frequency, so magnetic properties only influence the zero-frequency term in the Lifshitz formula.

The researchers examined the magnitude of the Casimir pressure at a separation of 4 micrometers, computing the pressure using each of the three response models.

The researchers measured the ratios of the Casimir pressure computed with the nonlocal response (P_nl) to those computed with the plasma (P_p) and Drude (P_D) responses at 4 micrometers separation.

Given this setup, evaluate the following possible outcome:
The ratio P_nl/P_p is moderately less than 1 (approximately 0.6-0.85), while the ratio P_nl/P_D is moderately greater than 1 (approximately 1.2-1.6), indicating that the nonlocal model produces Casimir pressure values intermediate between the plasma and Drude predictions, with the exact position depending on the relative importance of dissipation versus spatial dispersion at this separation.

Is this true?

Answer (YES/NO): NO